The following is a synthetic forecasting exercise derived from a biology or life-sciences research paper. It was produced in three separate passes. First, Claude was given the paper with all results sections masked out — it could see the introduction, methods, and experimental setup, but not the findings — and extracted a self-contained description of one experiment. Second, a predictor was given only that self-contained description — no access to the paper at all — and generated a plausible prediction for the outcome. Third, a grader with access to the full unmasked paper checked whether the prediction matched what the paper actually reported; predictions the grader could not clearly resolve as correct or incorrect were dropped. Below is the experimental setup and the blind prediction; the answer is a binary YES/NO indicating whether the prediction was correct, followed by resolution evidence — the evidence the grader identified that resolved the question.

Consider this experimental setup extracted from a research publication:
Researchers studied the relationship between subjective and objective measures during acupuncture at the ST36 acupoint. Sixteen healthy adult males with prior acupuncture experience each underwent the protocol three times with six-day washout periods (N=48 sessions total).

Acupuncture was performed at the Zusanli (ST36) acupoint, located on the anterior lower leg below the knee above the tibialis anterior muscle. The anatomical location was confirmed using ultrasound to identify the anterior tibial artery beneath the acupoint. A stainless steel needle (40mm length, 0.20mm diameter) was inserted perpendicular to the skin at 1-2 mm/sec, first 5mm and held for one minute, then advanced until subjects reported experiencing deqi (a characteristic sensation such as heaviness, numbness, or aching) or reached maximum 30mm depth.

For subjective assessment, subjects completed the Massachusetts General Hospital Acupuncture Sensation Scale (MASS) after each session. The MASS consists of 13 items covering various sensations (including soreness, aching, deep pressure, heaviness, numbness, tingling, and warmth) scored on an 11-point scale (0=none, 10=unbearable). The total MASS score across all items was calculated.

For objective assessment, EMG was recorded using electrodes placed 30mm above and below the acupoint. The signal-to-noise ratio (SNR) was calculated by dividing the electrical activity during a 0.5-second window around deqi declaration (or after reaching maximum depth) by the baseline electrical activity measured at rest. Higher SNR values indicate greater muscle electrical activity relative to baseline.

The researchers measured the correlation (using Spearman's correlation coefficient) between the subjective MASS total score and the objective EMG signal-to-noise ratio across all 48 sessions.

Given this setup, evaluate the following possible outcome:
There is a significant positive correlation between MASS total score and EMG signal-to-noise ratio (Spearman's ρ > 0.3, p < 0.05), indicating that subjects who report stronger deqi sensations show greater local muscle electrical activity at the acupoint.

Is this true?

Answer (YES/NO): YES